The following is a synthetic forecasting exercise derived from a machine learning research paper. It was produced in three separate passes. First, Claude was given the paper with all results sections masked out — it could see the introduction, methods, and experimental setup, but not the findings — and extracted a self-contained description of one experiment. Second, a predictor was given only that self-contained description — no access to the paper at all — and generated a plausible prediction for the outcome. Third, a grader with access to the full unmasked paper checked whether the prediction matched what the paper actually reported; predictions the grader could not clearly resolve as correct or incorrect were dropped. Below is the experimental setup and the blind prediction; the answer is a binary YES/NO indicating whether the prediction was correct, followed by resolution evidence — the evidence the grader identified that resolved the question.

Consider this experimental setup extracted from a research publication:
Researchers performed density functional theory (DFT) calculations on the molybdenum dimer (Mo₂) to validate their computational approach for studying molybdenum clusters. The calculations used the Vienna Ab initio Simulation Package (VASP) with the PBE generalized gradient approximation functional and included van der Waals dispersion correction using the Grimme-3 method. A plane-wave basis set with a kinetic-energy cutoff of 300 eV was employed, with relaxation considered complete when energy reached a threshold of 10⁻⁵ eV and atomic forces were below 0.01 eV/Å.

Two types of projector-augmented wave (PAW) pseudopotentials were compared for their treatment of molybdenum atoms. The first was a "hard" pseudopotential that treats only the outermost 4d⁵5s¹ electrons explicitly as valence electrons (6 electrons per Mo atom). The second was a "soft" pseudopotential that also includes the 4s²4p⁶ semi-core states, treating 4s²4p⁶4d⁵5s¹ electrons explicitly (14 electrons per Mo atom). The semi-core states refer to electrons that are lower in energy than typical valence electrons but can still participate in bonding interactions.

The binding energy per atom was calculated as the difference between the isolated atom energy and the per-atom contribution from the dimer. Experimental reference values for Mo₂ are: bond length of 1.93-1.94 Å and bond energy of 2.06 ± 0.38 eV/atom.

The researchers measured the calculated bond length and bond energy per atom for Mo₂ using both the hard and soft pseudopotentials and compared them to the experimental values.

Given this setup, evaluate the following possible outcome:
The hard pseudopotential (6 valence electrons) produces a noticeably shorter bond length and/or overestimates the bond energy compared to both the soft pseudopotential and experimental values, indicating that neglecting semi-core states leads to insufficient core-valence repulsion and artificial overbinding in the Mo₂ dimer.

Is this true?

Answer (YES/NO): YES